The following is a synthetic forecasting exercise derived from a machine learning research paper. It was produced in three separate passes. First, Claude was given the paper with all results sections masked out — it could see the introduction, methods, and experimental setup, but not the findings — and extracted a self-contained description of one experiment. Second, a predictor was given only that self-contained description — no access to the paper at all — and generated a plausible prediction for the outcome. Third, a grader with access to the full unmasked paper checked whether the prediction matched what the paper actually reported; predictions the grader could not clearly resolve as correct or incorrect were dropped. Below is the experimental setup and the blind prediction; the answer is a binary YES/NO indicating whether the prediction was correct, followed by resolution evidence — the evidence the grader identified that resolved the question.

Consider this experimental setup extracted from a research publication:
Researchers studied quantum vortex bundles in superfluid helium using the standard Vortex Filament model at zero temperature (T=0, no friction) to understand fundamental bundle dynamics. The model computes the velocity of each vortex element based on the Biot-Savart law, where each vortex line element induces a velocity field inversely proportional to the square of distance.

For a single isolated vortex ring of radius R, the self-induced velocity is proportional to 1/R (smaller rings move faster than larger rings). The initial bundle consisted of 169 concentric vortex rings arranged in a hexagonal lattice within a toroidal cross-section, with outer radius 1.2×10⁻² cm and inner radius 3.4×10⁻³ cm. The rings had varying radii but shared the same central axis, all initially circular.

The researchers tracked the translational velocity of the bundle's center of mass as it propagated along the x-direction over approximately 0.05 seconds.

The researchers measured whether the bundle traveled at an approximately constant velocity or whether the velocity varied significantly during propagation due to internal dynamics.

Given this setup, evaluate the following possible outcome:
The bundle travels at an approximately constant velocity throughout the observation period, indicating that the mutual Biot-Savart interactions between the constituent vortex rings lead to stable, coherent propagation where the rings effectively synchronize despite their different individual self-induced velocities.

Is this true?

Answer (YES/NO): YES